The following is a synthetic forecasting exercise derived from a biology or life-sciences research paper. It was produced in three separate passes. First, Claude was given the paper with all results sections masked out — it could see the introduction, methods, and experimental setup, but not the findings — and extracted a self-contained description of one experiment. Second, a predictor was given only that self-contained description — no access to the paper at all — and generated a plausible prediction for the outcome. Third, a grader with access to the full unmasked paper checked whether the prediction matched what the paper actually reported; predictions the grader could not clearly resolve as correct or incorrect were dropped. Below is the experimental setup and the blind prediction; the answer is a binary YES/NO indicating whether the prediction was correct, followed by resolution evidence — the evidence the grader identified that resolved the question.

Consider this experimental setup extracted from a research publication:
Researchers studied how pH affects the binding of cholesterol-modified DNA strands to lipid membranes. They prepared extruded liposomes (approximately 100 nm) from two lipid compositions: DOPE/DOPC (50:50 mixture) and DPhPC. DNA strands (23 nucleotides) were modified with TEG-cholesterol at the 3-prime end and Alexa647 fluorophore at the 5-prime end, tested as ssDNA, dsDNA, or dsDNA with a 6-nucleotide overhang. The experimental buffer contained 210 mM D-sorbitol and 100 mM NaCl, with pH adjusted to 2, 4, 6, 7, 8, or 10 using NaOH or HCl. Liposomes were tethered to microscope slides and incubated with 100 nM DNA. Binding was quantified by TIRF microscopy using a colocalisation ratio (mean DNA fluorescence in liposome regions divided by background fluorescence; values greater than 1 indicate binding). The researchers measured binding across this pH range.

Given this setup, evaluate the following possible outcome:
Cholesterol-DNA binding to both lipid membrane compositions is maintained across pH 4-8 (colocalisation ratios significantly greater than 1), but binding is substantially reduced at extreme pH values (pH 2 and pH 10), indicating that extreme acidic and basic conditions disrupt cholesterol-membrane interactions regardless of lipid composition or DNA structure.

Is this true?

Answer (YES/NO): NO